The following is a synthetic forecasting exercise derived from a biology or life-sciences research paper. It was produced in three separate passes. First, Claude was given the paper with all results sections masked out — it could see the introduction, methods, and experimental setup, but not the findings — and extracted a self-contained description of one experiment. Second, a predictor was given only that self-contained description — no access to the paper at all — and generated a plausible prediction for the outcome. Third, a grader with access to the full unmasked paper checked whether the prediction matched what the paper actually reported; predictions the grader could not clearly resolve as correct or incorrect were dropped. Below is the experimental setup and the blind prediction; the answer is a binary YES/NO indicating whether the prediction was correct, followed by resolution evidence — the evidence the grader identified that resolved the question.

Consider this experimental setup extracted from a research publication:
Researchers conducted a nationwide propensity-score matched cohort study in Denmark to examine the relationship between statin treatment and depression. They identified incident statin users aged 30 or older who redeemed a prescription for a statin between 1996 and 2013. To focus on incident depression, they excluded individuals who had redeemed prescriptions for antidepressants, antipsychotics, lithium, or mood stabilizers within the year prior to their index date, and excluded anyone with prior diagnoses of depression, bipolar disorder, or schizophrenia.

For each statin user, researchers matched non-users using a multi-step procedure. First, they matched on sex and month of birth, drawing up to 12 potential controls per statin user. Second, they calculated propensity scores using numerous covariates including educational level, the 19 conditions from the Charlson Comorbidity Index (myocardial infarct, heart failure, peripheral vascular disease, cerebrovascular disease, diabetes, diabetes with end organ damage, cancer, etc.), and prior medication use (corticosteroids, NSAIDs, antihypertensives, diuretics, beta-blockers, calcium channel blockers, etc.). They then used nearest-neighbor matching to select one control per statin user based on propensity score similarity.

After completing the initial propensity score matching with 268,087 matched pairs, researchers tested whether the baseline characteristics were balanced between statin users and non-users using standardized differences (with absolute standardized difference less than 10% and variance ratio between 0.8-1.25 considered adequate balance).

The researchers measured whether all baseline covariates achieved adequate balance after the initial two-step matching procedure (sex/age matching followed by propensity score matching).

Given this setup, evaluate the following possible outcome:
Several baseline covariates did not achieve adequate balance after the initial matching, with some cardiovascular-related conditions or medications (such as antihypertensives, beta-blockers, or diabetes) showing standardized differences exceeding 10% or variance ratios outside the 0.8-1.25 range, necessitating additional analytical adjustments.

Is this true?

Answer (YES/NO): YES